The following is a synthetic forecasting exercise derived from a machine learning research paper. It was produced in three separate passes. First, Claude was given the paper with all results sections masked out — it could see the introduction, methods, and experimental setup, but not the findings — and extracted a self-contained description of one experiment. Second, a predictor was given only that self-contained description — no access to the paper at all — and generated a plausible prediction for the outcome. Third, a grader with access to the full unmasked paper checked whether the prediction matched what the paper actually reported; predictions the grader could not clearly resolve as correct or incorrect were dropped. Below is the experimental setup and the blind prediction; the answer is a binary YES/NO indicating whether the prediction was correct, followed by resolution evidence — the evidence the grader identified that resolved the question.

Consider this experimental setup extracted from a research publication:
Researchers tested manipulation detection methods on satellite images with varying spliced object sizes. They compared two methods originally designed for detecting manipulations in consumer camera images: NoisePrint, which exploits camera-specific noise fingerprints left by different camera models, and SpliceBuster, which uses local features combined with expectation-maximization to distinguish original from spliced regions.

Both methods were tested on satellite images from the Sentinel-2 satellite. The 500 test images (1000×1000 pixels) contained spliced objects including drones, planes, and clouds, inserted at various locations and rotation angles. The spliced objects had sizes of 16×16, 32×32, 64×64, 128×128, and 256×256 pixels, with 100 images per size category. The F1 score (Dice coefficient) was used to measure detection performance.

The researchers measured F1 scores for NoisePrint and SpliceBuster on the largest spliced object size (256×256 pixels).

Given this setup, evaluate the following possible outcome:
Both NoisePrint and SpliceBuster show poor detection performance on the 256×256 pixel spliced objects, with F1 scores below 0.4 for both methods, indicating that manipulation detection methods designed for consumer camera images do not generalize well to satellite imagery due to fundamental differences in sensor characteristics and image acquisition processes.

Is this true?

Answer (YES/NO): NO